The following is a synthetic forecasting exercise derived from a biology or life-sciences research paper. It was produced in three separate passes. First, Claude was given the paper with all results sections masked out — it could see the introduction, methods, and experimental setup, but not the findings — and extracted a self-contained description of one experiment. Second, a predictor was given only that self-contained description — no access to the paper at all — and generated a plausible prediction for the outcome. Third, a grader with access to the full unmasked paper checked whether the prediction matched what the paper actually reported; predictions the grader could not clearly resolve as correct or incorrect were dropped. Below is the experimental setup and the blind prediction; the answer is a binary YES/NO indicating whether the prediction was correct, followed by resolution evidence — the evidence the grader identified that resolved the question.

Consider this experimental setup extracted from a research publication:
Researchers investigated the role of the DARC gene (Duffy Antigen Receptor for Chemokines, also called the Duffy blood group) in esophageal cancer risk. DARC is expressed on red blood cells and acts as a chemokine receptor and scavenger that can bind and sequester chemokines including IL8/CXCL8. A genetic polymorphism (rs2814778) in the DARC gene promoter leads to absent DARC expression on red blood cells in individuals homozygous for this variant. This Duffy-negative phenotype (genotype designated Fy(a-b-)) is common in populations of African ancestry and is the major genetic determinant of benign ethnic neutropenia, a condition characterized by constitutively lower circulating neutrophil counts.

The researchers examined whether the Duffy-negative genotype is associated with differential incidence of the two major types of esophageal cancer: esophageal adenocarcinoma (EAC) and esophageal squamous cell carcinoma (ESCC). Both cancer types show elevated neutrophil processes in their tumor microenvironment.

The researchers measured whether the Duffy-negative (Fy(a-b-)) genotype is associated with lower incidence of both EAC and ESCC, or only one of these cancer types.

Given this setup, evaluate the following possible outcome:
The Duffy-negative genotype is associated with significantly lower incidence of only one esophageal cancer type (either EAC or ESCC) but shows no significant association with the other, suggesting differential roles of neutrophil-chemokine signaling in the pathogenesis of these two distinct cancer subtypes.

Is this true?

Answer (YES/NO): YES